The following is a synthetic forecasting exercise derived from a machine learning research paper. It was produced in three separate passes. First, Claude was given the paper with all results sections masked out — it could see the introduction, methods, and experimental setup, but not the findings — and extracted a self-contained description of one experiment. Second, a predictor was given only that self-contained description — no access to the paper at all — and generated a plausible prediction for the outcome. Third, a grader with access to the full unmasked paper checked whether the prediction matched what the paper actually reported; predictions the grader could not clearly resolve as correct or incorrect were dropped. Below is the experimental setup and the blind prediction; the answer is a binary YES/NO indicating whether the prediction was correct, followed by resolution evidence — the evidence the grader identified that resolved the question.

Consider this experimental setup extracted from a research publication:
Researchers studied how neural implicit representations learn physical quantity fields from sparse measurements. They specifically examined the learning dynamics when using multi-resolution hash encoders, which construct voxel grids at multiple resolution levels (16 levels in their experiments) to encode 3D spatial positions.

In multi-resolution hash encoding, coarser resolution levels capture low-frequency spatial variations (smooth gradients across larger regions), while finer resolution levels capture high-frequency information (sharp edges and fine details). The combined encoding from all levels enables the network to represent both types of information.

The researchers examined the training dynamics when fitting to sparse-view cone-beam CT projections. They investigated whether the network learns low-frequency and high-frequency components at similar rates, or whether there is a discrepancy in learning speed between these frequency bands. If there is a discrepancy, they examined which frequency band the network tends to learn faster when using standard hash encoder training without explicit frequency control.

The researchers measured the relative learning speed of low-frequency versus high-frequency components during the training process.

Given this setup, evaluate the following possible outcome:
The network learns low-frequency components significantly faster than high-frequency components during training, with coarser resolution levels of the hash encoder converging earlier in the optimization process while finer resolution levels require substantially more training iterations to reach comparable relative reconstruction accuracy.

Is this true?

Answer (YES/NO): NO